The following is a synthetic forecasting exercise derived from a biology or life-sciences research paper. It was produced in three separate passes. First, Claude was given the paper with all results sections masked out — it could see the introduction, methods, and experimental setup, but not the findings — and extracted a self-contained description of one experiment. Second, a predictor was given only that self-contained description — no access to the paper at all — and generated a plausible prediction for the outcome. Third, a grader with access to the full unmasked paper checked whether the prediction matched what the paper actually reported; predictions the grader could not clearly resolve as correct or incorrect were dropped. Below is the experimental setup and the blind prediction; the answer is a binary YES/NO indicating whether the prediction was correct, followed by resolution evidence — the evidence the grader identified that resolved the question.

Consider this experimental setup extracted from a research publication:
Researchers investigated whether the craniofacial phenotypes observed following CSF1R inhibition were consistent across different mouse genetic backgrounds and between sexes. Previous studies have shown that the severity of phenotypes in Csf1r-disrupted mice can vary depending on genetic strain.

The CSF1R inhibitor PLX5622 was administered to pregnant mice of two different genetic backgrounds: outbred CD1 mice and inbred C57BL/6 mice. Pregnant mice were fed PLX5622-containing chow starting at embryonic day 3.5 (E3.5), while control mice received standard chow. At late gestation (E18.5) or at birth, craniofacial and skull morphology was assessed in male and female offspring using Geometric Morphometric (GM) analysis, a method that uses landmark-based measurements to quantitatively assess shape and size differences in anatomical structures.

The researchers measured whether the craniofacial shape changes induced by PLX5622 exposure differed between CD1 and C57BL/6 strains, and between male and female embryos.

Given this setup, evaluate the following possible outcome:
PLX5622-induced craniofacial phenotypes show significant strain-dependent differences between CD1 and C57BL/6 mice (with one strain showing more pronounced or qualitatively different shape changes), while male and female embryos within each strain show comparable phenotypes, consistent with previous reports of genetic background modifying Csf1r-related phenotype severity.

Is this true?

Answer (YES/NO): NO